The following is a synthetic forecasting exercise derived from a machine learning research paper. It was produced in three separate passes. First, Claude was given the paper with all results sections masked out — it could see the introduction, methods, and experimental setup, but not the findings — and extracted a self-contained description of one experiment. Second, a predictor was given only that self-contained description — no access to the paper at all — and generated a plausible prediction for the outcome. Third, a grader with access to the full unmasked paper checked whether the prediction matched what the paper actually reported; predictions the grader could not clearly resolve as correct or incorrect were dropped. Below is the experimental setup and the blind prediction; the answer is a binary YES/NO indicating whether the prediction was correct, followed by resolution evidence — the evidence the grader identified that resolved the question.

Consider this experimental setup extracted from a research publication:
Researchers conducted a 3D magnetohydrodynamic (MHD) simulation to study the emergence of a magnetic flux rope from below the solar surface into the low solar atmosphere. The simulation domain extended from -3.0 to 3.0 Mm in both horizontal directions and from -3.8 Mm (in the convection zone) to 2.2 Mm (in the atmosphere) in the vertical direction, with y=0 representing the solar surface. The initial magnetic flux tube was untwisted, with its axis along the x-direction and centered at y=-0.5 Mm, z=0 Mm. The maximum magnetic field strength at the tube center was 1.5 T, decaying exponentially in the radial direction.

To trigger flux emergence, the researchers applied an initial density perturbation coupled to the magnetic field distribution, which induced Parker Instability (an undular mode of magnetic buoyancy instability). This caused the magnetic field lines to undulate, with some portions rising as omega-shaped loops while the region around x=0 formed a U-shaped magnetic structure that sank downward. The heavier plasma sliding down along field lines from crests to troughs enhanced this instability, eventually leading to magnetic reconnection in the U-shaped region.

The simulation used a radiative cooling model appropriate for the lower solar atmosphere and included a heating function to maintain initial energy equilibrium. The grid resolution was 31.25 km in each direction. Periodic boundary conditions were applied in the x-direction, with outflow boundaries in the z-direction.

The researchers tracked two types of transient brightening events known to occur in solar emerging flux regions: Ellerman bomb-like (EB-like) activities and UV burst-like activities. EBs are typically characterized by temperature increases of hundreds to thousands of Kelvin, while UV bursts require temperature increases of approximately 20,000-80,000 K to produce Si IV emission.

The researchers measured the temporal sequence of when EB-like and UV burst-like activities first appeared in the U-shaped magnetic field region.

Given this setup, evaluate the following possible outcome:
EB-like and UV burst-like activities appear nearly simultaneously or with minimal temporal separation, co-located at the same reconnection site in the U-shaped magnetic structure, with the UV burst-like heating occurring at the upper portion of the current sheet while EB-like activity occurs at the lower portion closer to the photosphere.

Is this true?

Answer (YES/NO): NO